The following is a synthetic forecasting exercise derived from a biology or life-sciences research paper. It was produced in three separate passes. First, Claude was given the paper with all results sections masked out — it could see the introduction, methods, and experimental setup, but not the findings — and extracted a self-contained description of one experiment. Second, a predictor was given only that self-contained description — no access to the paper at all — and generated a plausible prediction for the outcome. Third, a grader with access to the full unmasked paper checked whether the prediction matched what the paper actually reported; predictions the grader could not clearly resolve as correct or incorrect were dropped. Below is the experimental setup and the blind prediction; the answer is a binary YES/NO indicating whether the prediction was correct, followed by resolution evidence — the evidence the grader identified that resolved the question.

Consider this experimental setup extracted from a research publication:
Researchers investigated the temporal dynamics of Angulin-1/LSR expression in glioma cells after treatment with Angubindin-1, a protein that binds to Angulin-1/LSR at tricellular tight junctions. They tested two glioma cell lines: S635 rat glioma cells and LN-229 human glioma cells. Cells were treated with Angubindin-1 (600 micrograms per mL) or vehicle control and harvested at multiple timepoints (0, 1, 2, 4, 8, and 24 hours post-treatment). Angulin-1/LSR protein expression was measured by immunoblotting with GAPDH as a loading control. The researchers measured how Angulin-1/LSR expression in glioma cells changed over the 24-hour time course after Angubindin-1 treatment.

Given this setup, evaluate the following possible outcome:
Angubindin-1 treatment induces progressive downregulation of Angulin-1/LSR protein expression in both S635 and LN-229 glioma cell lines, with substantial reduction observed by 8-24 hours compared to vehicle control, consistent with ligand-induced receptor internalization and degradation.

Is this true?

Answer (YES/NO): NO